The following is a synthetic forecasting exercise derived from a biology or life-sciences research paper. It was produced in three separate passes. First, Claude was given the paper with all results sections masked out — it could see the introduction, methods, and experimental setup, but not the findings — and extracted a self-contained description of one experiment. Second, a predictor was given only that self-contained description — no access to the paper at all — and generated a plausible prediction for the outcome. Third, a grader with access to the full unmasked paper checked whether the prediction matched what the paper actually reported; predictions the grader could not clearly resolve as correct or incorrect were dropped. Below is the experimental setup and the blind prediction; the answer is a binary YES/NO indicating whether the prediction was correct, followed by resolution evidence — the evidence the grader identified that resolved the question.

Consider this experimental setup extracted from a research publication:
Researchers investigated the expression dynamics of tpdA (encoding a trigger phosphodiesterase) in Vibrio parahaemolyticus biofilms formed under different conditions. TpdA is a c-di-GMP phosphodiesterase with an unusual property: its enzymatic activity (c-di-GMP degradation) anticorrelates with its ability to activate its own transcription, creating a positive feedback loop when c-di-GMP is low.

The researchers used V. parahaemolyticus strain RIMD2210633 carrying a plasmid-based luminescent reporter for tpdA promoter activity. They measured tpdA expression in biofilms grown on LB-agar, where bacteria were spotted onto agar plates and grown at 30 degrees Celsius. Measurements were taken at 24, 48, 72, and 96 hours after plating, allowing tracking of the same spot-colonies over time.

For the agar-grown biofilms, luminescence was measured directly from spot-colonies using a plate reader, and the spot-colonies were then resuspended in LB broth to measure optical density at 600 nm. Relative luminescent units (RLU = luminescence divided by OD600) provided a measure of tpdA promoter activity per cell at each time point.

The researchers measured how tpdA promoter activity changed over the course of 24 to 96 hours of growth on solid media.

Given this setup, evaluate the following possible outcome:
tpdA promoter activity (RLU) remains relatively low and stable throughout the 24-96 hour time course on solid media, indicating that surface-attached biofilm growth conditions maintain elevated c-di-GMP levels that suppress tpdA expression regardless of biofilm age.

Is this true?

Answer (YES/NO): NO